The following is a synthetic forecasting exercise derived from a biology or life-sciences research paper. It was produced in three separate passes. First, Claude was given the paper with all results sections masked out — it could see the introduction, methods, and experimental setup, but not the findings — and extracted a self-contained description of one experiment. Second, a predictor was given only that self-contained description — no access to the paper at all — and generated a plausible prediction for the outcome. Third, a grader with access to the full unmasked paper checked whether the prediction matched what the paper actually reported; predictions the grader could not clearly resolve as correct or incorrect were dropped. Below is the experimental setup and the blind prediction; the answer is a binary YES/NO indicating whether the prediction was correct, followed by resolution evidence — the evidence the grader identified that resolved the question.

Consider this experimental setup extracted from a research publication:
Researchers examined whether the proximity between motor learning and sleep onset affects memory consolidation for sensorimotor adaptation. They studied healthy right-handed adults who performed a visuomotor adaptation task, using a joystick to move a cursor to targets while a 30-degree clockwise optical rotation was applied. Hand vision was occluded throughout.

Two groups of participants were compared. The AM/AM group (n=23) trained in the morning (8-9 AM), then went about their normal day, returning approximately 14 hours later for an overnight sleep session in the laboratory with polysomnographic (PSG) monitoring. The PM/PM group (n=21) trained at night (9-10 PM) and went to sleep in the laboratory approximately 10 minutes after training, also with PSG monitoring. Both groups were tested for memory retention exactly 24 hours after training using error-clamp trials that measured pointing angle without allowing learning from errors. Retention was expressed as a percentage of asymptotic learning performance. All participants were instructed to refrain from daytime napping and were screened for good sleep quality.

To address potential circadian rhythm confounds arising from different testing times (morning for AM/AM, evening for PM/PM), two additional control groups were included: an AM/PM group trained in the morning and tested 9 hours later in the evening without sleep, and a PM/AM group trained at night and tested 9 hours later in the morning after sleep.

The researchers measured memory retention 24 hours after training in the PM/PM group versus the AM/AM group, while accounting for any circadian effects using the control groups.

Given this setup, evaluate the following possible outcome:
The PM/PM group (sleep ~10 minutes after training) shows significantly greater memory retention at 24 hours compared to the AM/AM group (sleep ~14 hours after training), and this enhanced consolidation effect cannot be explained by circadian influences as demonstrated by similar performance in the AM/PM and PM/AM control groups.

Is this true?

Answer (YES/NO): NO